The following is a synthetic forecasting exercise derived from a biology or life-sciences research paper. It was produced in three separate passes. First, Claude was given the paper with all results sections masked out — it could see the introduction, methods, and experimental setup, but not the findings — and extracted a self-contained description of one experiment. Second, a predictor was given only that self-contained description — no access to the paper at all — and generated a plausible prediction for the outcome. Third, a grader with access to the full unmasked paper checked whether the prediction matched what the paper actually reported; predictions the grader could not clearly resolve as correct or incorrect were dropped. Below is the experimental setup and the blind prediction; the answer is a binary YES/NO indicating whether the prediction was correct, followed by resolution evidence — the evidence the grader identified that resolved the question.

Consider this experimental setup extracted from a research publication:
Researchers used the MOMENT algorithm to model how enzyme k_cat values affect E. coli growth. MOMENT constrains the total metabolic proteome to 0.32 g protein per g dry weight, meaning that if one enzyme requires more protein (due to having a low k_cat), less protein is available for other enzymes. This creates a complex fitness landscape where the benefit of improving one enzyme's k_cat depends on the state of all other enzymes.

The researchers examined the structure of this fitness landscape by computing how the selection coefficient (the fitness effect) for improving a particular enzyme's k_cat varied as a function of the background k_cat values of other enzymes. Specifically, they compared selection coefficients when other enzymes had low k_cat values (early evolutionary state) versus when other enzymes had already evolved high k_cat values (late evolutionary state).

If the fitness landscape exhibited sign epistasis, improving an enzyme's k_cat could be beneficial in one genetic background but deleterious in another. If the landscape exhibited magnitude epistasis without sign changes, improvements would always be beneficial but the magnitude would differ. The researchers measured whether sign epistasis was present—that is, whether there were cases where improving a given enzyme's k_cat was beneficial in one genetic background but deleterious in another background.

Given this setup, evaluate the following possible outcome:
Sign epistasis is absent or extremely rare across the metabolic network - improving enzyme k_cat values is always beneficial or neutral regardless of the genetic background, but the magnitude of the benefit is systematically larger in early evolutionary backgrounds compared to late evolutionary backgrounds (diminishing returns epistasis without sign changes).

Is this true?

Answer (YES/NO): YES